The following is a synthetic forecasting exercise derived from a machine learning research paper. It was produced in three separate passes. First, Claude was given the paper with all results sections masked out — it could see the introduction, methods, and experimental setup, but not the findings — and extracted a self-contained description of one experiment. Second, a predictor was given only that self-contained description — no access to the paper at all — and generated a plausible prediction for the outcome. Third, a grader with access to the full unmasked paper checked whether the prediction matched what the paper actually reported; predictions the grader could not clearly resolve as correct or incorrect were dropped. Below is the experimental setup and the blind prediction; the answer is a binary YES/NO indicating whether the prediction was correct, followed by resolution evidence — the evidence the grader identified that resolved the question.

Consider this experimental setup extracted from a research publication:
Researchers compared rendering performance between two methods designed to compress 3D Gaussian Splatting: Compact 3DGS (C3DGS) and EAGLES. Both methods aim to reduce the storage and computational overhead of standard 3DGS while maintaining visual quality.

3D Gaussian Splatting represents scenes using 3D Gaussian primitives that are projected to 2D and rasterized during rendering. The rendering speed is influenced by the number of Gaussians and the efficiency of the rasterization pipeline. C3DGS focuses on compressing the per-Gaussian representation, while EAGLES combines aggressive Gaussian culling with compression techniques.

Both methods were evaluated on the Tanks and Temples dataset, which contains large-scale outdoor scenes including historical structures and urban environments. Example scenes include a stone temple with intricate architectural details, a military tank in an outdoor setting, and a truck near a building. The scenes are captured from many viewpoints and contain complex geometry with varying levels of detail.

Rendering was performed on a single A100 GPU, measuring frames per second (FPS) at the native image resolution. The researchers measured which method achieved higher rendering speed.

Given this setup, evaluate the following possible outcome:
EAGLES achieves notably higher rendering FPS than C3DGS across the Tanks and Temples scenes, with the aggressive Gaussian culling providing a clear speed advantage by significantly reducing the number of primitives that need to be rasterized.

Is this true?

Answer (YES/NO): YES